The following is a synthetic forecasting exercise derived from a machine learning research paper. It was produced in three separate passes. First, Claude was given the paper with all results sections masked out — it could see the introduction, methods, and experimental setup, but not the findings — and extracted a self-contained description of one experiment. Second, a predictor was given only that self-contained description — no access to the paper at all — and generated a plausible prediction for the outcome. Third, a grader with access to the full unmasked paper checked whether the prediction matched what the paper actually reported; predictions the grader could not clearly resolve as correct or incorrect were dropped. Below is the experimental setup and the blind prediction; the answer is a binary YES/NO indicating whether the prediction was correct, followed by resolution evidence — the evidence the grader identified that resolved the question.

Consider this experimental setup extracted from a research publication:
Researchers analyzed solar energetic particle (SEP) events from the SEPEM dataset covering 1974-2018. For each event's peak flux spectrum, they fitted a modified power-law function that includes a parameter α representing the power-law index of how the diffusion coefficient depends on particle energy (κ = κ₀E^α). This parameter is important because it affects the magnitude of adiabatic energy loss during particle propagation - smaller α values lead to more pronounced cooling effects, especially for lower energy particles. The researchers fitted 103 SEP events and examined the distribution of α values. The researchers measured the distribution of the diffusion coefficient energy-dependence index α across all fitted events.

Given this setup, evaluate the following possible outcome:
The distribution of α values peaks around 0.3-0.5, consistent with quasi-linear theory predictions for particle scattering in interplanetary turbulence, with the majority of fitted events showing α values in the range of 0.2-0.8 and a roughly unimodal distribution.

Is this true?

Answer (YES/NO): NO